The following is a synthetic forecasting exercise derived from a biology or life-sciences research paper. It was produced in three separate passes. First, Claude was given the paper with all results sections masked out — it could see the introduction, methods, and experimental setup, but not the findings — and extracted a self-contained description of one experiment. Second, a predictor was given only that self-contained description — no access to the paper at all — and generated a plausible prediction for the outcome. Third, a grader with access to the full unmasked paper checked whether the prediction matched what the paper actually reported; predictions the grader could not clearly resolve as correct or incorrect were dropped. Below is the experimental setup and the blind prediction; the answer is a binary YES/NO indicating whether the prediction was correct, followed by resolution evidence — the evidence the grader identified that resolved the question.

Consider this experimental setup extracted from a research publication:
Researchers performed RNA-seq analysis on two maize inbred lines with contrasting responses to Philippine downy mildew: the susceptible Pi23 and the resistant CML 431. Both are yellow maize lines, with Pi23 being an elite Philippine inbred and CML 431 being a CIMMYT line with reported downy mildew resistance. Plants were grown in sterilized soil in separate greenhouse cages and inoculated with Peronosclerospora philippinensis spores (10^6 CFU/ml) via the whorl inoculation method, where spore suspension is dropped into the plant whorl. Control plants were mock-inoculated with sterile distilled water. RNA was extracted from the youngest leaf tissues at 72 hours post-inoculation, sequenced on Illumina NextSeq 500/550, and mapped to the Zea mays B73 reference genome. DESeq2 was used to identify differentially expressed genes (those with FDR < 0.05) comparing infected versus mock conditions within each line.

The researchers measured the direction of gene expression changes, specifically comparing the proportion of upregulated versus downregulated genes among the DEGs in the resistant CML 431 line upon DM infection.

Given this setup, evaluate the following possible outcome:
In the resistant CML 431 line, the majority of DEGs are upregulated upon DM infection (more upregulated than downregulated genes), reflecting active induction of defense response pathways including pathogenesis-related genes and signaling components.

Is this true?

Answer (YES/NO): NO